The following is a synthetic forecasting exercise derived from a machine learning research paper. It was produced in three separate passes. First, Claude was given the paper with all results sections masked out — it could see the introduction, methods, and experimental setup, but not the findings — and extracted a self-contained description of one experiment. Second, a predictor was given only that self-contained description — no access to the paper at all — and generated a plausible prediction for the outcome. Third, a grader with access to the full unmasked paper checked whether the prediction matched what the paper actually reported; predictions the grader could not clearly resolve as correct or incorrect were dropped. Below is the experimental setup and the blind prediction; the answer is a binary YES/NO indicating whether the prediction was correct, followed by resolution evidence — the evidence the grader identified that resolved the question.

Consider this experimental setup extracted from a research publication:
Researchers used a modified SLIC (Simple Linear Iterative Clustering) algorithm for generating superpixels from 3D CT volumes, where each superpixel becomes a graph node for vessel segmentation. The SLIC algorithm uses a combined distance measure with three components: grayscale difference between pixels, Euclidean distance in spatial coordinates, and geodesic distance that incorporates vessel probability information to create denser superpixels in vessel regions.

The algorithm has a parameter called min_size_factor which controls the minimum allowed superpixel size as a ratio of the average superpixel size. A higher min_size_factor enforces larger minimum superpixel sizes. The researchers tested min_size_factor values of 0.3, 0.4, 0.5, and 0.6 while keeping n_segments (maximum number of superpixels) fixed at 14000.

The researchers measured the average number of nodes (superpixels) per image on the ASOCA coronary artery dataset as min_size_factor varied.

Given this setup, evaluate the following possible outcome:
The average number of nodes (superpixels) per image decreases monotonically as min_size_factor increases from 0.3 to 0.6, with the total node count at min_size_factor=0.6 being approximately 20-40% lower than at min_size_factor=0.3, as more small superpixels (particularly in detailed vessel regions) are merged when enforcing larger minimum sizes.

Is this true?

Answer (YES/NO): NO